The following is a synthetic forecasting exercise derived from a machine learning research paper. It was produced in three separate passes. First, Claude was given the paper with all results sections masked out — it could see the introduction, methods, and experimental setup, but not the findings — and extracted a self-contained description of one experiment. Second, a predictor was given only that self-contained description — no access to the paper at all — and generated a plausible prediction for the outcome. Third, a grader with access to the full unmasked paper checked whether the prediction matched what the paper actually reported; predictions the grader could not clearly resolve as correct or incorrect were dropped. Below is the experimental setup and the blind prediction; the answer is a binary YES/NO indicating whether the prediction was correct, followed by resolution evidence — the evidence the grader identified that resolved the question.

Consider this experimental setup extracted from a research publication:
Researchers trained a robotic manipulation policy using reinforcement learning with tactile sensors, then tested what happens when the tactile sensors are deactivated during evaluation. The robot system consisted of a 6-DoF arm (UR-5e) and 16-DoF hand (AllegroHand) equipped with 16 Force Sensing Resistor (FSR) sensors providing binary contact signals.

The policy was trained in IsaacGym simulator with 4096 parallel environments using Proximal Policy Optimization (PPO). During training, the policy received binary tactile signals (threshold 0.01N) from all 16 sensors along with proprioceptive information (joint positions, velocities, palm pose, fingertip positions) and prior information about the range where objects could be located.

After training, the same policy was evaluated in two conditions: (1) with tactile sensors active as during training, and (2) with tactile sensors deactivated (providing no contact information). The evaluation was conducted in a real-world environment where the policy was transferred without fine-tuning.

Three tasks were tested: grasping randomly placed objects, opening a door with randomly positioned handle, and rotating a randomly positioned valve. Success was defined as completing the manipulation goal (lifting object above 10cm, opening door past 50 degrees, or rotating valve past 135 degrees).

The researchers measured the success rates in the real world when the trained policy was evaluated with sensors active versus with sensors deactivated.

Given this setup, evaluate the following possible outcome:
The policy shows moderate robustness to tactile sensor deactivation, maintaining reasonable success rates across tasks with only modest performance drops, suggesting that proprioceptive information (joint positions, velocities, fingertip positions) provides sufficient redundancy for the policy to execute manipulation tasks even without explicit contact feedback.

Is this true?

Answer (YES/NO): NO